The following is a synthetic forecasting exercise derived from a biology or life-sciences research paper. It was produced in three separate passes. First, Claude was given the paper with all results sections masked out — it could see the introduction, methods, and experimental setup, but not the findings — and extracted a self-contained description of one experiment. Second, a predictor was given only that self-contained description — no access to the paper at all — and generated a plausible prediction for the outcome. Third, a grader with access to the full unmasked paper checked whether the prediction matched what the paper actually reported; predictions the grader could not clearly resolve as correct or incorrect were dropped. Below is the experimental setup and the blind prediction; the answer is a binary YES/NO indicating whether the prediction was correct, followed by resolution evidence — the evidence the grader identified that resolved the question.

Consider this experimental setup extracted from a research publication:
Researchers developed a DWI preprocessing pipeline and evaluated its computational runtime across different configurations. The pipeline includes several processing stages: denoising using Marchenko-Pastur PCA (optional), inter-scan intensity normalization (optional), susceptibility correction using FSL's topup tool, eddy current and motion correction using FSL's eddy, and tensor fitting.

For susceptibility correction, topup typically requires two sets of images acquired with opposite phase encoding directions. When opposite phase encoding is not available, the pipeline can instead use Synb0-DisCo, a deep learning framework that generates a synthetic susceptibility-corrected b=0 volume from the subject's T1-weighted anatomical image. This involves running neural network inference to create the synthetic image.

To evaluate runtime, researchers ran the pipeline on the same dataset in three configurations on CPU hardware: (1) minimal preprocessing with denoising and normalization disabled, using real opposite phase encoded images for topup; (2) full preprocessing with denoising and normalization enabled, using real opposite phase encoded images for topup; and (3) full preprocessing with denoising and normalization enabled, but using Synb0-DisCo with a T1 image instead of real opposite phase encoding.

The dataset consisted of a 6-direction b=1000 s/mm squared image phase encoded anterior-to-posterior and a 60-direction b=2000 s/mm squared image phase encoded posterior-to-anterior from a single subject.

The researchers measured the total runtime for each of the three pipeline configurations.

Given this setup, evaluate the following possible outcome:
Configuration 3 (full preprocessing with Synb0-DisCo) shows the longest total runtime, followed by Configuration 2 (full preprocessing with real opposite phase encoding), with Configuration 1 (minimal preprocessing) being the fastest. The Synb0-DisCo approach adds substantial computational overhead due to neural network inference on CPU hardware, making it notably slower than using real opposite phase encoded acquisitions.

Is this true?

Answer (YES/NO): YES